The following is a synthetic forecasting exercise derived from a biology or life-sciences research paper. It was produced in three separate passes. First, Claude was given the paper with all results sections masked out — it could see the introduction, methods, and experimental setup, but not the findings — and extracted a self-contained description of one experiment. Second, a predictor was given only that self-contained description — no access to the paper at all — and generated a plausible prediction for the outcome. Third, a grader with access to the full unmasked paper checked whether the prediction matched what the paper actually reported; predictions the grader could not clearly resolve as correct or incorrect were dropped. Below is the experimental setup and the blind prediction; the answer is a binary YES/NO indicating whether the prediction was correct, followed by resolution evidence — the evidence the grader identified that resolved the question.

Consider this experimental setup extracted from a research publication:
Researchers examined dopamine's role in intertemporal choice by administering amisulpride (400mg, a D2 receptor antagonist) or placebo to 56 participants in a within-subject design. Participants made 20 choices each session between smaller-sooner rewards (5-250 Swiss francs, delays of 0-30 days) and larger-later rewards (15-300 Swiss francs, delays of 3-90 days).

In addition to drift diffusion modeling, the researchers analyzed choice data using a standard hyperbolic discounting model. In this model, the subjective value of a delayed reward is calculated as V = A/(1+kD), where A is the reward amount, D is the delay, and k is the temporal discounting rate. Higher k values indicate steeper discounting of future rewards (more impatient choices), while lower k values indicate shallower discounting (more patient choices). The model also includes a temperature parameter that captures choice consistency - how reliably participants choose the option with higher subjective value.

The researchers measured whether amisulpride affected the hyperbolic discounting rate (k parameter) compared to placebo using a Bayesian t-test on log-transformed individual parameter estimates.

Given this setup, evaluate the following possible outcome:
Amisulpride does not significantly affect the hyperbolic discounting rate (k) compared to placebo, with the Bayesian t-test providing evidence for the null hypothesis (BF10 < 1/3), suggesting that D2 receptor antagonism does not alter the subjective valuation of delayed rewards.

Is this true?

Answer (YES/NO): NO